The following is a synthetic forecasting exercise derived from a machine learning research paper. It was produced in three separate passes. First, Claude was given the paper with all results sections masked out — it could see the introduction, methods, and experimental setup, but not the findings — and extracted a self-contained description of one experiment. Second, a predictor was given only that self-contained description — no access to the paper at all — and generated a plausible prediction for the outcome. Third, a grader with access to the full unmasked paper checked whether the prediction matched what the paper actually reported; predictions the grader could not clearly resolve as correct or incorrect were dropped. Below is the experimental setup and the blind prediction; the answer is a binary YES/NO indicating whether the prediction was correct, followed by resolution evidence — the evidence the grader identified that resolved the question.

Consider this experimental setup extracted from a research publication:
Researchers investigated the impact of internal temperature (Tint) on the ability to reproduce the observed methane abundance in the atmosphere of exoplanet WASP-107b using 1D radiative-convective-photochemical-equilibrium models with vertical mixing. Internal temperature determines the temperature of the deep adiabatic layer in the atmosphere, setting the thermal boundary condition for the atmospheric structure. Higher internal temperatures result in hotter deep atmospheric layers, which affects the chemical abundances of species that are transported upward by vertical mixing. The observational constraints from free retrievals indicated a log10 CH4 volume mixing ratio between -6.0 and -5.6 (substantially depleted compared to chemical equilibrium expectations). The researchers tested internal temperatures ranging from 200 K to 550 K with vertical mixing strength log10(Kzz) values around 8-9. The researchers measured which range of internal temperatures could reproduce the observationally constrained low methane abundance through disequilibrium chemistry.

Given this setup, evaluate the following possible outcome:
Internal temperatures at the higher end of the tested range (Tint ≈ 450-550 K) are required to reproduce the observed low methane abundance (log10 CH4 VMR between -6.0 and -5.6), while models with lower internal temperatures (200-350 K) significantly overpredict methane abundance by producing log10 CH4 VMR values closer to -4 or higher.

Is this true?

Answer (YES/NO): YES